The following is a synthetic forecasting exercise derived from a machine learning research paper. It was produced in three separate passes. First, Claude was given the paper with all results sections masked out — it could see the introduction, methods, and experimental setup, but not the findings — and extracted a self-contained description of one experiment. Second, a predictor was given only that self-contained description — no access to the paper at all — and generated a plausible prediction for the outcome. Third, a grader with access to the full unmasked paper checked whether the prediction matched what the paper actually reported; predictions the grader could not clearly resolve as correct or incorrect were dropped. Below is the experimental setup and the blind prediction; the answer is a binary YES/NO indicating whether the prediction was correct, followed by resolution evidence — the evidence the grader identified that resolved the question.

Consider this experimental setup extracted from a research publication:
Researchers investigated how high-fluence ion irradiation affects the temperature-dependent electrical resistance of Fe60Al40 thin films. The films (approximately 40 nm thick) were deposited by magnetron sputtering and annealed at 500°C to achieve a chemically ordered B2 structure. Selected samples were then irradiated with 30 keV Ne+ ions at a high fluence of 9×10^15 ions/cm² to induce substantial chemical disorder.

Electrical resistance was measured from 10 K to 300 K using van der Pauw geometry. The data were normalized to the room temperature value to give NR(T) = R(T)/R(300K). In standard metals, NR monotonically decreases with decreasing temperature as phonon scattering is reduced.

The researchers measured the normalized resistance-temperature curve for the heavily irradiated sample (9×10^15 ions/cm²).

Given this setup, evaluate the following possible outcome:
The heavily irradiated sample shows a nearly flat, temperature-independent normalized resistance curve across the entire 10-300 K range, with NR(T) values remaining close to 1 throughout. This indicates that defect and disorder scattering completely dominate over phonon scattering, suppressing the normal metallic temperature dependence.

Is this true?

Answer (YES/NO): NO